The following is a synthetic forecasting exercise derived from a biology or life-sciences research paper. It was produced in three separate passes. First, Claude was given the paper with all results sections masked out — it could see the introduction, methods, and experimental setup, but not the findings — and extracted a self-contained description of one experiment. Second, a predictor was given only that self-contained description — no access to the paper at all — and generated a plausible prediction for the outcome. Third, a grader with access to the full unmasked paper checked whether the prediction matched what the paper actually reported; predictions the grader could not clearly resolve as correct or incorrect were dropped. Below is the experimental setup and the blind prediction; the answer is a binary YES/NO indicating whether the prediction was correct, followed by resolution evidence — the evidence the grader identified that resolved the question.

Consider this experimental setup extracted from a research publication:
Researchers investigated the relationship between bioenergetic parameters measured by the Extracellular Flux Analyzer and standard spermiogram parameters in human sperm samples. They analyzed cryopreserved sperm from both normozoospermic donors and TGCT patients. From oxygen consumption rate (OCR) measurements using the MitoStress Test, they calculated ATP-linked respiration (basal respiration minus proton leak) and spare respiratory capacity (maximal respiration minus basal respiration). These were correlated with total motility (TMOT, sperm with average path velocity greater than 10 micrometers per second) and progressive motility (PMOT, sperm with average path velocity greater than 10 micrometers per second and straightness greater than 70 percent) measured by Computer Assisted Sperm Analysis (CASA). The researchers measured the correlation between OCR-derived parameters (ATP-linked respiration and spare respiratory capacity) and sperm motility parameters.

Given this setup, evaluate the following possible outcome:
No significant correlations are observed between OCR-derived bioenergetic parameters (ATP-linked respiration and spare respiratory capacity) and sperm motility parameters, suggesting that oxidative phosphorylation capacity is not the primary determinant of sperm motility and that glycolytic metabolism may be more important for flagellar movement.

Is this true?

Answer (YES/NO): YES